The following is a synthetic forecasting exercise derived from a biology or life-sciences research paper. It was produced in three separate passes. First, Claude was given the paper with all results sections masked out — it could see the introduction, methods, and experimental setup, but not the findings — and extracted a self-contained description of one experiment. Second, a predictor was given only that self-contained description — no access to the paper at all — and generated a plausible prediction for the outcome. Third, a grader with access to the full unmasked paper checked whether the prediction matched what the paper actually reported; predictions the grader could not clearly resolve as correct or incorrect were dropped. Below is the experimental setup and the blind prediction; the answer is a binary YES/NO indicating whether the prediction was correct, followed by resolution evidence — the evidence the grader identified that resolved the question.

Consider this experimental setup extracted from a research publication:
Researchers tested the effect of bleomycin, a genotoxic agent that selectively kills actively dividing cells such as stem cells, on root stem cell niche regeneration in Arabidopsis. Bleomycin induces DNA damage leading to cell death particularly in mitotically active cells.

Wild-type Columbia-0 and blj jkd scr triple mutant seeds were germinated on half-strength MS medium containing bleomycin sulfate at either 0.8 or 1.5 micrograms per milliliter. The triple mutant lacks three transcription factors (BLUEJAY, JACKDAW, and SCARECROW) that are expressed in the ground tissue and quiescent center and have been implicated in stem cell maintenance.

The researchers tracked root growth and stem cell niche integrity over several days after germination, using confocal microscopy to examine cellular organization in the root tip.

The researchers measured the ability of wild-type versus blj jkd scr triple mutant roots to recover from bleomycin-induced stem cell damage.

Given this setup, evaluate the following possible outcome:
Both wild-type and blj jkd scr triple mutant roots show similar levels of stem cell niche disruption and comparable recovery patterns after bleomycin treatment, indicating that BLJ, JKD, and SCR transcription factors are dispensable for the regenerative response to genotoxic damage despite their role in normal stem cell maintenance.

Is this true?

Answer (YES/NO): NO